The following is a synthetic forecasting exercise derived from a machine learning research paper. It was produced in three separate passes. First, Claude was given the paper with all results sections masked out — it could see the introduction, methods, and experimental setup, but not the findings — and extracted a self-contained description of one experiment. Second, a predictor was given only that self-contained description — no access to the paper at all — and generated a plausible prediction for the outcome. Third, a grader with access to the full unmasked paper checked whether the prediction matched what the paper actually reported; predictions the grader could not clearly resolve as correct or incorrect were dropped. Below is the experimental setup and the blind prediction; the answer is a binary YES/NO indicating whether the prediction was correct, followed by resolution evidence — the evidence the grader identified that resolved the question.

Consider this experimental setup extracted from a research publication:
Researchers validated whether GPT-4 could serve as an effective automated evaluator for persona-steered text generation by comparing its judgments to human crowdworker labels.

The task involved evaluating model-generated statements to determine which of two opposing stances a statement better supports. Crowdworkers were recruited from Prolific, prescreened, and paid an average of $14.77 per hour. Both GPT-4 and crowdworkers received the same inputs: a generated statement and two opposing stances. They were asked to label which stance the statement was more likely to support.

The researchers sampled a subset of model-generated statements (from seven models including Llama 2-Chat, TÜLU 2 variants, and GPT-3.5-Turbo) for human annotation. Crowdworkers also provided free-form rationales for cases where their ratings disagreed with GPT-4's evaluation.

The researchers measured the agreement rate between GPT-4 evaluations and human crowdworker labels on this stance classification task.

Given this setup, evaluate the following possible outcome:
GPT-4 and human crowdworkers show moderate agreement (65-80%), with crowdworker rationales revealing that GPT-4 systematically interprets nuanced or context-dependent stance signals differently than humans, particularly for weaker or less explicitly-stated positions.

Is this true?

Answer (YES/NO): NO